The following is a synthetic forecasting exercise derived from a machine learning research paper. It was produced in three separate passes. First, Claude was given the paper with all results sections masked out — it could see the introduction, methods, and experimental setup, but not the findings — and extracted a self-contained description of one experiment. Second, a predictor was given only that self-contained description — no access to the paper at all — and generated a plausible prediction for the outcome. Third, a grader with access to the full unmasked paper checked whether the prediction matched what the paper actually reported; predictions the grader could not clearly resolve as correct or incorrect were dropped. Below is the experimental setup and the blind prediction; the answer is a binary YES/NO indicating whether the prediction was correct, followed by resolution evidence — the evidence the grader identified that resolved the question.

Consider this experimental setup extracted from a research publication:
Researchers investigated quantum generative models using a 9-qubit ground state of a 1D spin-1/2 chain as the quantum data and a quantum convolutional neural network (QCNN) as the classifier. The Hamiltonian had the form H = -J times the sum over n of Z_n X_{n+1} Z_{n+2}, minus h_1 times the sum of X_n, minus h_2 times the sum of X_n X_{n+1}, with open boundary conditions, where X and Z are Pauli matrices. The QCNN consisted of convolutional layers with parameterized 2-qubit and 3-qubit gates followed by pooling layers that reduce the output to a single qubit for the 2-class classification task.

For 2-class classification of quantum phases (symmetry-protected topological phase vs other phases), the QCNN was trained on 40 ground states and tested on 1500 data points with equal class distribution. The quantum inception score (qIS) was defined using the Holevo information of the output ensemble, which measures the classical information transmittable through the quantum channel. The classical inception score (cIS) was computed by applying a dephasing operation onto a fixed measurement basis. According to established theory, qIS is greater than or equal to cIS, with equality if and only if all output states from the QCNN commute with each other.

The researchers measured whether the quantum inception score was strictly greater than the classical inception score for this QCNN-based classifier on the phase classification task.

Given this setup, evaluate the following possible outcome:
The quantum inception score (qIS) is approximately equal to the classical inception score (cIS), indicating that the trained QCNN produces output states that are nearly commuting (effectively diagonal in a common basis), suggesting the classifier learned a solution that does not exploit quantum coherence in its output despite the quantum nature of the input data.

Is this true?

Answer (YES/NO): NO